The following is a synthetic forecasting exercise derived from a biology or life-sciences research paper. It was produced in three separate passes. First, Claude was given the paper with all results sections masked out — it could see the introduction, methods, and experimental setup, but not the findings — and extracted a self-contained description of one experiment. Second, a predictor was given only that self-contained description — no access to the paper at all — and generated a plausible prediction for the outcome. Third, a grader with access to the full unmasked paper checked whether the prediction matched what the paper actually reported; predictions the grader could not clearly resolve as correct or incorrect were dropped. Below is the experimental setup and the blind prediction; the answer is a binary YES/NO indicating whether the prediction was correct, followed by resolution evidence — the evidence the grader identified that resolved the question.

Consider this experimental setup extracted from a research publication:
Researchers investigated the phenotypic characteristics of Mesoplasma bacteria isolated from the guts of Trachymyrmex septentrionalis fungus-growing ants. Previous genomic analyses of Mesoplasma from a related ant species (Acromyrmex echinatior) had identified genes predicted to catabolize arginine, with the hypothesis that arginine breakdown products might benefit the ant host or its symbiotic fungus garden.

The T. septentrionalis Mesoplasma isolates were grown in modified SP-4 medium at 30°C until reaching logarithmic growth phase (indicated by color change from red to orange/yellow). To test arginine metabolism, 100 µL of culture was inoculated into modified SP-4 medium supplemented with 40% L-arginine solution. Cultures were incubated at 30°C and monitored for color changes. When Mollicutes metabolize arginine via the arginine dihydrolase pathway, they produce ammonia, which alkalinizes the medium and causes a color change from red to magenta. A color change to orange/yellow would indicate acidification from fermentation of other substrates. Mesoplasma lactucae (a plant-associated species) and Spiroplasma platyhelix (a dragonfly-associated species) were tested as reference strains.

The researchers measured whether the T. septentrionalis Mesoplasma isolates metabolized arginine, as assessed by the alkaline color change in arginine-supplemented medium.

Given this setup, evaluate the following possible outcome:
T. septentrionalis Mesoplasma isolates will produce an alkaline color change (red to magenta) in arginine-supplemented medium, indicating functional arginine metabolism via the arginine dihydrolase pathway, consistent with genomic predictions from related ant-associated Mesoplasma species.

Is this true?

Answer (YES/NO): NO